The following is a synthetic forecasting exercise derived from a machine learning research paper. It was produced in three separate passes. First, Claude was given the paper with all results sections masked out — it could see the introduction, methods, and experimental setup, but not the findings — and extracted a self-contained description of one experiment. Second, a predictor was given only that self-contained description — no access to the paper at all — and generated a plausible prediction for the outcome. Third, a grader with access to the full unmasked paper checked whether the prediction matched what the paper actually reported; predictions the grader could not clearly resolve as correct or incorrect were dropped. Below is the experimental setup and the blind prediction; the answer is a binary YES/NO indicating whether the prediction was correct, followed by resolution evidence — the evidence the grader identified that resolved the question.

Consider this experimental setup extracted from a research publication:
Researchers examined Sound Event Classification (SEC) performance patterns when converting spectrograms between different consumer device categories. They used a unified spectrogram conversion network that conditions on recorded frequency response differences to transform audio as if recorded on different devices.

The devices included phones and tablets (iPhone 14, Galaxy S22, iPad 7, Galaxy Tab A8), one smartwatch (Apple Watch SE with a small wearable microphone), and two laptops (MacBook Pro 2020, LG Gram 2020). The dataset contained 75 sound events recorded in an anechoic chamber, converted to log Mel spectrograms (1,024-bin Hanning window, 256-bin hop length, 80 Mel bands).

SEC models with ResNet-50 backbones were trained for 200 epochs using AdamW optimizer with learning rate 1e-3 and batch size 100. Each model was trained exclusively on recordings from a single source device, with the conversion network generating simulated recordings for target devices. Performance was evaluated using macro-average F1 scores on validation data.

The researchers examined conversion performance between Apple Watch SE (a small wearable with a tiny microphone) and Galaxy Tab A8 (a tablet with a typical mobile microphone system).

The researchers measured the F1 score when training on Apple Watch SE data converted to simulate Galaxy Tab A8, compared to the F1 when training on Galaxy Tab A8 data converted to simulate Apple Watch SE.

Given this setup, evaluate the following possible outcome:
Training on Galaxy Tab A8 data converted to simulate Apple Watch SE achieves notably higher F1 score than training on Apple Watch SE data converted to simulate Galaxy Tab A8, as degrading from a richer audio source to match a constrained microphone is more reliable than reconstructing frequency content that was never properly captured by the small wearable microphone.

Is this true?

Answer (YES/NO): YES